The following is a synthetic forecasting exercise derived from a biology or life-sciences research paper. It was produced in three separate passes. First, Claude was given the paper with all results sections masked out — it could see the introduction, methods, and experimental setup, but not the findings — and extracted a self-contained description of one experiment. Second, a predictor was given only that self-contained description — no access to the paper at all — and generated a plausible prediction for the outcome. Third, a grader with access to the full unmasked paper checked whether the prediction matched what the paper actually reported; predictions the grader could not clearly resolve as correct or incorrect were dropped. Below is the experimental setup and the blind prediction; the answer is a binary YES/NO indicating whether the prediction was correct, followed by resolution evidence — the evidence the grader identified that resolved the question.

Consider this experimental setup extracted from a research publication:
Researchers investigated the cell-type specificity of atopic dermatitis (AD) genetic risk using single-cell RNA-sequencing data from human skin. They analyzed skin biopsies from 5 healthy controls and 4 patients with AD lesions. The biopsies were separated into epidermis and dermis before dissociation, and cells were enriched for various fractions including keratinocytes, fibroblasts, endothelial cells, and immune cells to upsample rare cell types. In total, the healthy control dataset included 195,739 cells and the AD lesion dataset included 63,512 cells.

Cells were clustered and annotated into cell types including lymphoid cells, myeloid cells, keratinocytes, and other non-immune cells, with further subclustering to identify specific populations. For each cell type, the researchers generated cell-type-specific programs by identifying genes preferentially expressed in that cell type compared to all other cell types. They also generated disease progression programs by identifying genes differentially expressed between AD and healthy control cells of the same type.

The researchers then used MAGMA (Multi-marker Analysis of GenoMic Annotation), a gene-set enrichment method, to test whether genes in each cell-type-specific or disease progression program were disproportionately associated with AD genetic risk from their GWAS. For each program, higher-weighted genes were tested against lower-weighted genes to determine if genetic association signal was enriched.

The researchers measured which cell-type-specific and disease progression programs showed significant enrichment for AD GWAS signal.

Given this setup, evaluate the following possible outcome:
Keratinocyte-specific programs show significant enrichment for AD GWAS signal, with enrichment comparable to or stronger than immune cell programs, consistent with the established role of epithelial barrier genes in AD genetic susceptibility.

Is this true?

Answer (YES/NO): NO